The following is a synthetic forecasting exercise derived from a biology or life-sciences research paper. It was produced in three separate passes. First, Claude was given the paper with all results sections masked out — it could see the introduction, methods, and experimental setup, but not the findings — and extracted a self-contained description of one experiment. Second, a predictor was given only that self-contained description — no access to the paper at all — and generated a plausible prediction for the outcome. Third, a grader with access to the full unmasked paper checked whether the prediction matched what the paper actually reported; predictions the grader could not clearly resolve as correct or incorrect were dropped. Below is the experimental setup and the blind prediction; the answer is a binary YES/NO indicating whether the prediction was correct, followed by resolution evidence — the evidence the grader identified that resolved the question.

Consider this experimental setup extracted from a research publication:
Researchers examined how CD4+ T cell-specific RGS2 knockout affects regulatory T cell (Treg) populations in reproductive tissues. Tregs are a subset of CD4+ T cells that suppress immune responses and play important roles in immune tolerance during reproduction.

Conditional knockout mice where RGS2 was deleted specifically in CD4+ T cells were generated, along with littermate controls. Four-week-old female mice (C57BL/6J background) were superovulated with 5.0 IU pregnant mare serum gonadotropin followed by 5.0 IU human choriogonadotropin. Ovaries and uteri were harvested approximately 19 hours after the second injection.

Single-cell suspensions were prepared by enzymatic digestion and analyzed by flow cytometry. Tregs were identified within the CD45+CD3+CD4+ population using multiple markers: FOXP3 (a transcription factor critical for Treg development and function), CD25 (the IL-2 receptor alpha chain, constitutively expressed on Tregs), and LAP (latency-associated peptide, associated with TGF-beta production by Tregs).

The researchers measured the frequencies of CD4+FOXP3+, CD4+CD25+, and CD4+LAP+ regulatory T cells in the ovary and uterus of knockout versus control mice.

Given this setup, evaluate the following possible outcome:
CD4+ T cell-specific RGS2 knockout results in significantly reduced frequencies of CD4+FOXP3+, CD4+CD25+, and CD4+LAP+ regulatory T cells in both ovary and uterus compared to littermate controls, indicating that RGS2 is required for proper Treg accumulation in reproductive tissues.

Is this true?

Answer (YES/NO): NO